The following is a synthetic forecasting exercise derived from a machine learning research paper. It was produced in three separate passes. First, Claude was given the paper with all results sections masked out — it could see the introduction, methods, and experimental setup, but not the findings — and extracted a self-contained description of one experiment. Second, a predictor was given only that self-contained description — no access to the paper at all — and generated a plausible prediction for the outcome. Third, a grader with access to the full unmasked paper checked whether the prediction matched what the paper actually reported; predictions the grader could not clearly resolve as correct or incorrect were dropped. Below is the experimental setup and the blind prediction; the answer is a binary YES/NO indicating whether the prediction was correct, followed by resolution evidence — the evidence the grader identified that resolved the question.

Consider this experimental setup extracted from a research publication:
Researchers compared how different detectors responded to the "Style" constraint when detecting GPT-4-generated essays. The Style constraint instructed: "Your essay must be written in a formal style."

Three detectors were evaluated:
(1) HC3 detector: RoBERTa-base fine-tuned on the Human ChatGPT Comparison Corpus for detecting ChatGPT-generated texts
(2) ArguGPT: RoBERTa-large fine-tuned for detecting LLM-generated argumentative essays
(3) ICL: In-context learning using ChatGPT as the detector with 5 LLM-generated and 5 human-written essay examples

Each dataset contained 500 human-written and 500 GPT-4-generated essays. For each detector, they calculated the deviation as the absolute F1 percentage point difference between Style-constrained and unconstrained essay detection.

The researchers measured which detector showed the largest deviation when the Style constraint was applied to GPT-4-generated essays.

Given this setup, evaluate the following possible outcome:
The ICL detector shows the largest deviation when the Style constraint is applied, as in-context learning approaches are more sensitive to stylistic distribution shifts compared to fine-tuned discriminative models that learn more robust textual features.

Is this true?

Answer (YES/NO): NO